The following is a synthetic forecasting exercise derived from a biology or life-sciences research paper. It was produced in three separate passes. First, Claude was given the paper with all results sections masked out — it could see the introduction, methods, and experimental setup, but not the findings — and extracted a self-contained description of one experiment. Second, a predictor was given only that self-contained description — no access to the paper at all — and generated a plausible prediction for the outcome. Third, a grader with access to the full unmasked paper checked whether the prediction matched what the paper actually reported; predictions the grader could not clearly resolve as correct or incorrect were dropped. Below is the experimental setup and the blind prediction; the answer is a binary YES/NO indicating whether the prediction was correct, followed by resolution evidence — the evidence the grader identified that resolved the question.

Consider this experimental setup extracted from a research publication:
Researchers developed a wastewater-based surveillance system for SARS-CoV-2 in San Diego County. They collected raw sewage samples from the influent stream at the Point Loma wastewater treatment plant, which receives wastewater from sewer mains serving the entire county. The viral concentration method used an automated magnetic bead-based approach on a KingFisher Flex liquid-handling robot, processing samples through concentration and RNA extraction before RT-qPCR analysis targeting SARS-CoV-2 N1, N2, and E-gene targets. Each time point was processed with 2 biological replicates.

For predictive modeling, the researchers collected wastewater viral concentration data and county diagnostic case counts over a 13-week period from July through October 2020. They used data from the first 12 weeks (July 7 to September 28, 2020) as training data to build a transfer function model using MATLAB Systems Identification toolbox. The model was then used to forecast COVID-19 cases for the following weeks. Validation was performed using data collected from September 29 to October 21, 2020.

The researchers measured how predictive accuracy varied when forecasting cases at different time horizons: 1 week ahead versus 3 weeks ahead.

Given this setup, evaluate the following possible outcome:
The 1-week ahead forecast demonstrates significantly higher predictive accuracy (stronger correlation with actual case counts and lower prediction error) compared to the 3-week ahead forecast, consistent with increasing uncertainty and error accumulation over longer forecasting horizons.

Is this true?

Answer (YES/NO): YES